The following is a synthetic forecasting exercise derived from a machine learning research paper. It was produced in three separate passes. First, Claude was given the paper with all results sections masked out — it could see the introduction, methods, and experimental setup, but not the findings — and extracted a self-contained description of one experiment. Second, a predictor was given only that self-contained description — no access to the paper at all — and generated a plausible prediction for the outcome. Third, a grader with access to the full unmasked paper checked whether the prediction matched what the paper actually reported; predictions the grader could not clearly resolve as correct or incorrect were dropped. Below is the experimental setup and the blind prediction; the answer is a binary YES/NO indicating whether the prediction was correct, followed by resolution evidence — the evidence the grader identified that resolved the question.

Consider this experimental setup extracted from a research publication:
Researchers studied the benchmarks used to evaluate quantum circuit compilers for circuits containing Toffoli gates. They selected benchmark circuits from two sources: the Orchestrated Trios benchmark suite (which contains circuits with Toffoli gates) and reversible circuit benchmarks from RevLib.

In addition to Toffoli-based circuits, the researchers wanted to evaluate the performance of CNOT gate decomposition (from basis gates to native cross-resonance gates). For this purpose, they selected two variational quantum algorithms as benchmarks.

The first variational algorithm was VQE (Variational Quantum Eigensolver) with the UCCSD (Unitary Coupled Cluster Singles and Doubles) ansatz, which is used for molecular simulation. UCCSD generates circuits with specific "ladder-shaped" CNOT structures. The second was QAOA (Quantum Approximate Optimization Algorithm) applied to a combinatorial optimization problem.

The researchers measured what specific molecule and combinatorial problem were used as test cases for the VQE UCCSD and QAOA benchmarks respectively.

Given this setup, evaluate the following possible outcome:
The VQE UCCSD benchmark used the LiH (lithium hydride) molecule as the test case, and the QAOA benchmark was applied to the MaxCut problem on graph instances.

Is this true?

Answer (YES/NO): YES